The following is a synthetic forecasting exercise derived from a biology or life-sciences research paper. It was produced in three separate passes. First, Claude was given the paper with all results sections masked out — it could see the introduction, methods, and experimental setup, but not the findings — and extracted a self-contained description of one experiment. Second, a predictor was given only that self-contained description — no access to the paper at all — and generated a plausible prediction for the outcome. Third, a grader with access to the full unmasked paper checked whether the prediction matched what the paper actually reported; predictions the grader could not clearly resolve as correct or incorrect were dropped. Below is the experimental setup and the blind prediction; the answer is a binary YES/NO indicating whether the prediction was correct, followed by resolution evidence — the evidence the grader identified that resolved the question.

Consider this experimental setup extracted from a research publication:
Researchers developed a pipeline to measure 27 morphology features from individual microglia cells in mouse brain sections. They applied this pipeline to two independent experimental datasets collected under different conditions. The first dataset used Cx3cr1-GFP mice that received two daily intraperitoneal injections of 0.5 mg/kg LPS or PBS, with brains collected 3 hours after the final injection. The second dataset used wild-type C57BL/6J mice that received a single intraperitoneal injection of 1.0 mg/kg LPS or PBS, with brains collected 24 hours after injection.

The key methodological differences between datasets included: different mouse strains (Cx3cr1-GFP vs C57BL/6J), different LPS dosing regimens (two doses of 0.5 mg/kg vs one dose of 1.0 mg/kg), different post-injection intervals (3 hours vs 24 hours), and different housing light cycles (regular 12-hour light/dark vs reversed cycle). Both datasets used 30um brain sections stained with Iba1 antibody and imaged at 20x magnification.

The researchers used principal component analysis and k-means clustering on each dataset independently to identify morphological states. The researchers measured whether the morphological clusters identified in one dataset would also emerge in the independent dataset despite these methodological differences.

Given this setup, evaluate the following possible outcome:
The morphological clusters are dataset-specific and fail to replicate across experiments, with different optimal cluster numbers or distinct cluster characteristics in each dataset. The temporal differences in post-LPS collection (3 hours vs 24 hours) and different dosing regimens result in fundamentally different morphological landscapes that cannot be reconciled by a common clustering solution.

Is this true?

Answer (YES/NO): NO